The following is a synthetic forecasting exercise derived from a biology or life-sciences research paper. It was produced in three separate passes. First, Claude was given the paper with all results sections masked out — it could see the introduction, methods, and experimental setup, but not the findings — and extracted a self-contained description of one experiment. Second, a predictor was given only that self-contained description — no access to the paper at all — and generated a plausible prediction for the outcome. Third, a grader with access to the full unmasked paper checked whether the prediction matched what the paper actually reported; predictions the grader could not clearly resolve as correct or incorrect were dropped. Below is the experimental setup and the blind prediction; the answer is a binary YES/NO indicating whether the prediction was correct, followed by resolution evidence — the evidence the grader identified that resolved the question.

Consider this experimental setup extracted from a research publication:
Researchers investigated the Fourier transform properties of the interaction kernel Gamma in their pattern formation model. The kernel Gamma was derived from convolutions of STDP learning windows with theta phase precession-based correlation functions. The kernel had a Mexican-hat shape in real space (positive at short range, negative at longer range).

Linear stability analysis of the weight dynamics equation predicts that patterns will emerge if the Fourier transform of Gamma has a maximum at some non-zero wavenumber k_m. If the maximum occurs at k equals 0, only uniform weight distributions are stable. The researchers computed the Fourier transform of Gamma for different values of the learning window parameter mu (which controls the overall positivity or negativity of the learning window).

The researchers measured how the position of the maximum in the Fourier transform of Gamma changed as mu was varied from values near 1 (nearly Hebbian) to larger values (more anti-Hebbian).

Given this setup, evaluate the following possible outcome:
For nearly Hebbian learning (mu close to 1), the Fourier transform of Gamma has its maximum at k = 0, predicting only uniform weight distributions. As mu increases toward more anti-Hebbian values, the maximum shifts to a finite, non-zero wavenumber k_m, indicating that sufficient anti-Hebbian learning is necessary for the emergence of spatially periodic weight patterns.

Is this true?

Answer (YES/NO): YES